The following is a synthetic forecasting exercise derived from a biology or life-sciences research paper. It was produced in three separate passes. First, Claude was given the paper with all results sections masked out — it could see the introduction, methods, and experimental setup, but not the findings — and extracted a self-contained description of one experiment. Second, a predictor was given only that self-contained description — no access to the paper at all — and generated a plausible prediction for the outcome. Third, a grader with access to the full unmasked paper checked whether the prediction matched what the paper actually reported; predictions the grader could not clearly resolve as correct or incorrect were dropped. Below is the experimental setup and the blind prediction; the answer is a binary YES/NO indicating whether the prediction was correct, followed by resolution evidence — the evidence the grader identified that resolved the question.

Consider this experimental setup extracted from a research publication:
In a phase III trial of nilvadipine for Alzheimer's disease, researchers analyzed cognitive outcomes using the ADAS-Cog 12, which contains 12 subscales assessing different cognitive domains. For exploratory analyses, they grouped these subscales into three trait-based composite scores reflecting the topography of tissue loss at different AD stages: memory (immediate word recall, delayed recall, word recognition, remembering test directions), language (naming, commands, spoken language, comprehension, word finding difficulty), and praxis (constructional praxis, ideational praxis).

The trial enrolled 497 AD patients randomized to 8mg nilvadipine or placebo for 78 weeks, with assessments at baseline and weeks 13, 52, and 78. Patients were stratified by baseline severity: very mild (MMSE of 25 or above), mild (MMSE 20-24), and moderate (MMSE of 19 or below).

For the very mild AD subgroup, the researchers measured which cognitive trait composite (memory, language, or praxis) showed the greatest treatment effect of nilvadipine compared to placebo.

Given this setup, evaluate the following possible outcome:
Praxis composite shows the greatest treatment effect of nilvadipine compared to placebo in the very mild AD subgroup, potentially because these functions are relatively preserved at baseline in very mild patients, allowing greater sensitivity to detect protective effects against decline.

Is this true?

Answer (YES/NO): NO